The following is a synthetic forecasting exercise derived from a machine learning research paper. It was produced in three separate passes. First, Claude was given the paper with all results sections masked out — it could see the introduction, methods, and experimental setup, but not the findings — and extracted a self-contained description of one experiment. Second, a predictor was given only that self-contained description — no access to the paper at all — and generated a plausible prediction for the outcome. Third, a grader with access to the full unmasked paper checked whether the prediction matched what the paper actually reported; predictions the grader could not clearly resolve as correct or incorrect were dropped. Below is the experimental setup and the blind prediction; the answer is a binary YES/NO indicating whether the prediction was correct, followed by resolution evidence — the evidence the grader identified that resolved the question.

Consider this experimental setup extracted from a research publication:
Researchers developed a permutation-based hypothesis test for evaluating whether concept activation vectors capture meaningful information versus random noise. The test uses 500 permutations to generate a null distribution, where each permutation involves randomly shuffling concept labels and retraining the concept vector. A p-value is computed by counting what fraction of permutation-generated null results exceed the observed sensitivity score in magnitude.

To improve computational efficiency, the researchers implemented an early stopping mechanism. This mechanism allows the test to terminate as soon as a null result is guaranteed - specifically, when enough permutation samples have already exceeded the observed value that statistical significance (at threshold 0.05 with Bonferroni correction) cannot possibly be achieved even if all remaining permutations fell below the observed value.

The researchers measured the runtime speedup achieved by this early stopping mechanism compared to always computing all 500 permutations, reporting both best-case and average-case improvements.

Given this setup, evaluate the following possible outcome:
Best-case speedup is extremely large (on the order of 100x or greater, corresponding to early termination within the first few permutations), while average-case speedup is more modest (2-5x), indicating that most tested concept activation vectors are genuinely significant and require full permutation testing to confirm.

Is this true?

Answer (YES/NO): YES